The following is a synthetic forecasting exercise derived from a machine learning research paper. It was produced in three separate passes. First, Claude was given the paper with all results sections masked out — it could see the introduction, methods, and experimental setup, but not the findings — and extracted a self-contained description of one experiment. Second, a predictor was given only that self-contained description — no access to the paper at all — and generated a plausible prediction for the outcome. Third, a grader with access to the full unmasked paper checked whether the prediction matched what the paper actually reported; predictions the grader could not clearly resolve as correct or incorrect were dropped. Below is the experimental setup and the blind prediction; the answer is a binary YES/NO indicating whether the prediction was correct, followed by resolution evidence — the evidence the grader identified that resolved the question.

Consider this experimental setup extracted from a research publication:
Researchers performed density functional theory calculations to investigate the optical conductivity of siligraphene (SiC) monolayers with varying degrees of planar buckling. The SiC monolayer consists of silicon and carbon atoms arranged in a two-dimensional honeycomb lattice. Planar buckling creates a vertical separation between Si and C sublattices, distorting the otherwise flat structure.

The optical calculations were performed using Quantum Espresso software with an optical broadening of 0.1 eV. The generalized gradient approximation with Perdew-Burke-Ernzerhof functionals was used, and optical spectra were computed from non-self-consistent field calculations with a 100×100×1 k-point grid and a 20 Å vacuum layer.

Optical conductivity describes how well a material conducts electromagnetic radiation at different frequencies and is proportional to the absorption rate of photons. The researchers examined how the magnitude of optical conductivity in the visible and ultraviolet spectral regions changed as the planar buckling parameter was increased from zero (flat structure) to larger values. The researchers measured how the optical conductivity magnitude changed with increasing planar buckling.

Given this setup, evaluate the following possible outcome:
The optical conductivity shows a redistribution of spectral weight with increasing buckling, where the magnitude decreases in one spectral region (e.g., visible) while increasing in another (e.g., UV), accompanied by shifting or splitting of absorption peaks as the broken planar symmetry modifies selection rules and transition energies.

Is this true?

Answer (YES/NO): NO